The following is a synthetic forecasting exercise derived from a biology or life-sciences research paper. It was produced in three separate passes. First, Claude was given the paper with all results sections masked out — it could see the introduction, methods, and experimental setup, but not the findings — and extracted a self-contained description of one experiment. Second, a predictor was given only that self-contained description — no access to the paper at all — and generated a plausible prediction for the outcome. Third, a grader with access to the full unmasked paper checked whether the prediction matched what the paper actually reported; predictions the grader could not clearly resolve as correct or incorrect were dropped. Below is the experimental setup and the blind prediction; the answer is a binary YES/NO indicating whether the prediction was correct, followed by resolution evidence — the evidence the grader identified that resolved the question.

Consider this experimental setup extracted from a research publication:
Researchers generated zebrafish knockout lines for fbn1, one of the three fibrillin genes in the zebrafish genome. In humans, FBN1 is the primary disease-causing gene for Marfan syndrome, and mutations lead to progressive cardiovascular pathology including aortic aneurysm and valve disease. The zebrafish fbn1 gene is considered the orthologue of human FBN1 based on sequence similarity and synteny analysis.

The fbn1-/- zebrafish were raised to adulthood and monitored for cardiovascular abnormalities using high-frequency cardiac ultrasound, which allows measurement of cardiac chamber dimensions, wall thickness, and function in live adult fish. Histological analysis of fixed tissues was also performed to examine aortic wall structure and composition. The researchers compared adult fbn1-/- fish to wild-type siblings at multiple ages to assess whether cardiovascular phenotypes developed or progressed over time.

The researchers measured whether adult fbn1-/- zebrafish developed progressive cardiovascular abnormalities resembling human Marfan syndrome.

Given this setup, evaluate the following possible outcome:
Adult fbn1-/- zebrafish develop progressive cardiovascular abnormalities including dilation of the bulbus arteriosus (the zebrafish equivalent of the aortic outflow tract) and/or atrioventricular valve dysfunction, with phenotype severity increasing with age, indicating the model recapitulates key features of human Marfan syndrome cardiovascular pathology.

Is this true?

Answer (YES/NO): NO